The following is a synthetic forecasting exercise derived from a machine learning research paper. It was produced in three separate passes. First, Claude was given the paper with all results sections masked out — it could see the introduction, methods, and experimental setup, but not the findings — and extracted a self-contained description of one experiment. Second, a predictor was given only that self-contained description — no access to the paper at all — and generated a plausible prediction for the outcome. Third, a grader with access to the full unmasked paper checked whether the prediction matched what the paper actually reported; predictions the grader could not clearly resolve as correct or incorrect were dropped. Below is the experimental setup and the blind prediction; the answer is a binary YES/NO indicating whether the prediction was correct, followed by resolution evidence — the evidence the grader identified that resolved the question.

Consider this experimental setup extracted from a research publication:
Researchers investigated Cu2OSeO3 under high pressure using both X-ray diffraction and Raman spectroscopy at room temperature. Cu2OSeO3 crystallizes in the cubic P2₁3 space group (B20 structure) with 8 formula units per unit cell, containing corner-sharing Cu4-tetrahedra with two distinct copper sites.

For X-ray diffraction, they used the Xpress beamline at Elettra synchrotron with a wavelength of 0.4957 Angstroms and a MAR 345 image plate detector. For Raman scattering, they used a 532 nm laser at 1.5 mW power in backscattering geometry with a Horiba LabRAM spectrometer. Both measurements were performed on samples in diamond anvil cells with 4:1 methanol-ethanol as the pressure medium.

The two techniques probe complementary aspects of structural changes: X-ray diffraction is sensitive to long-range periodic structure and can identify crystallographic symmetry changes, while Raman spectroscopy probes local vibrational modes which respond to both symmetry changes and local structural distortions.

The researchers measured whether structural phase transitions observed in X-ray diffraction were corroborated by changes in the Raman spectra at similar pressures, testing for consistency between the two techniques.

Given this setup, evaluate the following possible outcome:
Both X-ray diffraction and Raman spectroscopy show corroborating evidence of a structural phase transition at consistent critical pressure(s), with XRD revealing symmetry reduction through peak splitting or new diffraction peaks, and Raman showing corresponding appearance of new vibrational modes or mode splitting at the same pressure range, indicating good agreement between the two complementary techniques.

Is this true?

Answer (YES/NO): NO